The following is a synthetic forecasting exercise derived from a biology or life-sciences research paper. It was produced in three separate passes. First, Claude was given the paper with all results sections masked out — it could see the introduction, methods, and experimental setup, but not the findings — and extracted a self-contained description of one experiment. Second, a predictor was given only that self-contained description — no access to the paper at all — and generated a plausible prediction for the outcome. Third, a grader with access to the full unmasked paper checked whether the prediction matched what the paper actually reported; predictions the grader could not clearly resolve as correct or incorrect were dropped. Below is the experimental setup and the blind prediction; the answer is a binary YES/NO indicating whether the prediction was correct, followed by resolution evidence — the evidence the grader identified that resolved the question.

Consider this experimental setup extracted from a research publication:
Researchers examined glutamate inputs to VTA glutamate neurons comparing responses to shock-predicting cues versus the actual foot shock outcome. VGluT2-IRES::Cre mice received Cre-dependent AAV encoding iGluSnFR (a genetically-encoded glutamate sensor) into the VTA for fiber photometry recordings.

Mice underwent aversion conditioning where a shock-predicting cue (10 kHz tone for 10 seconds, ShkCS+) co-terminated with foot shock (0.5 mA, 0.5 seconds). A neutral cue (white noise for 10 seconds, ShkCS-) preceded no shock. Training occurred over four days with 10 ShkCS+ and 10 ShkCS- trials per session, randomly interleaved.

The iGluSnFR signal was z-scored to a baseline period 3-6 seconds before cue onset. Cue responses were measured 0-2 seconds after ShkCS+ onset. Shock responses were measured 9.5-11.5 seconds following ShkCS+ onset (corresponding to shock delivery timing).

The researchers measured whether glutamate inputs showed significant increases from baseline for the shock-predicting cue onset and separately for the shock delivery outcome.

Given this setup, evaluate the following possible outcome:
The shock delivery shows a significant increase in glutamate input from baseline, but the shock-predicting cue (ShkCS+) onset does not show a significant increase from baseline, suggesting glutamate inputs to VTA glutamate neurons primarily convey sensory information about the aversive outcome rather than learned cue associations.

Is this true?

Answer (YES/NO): NO